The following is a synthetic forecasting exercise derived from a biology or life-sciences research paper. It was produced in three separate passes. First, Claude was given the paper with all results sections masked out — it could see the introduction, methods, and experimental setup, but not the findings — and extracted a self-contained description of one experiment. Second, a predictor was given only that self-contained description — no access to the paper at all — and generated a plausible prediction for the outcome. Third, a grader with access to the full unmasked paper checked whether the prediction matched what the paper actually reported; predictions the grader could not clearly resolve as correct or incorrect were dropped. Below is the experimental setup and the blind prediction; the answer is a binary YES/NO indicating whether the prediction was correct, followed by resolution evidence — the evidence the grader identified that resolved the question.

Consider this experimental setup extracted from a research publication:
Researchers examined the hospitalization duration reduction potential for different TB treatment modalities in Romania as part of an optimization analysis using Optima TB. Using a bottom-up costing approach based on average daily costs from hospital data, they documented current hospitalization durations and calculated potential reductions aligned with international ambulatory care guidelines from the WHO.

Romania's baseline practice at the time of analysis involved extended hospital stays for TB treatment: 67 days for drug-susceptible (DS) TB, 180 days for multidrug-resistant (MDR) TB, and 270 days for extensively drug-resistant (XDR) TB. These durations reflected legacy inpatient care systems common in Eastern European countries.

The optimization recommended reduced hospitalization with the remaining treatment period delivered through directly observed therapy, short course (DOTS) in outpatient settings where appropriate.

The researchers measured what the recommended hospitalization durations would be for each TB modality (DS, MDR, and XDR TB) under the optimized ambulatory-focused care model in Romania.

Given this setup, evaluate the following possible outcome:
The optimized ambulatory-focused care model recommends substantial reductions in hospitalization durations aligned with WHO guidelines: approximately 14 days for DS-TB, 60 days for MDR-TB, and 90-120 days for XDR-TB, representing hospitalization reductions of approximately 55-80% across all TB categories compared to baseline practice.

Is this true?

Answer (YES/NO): NO